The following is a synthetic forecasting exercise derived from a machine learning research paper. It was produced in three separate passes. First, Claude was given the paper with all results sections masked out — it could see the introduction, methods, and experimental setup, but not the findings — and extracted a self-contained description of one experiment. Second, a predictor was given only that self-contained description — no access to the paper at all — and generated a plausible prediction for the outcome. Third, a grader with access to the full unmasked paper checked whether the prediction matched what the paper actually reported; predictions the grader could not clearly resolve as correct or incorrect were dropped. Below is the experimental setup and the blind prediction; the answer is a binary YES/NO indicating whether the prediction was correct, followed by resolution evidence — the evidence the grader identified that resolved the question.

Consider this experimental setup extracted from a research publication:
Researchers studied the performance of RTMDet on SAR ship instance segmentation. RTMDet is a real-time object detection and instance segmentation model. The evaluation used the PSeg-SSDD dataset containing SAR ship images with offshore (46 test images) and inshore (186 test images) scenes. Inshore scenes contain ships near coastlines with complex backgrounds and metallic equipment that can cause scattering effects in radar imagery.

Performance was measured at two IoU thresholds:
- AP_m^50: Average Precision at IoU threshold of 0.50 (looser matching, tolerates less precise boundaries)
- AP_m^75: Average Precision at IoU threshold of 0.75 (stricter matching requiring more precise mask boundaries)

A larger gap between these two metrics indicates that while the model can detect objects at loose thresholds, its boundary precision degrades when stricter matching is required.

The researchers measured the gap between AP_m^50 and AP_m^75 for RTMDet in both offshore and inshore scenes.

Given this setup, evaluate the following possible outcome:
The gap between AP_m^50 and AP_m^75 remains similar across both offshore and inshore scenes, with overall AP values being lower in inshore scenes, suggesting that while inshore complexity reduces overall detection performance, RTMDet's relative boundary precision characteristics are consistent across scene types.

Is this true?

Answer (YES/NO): NO